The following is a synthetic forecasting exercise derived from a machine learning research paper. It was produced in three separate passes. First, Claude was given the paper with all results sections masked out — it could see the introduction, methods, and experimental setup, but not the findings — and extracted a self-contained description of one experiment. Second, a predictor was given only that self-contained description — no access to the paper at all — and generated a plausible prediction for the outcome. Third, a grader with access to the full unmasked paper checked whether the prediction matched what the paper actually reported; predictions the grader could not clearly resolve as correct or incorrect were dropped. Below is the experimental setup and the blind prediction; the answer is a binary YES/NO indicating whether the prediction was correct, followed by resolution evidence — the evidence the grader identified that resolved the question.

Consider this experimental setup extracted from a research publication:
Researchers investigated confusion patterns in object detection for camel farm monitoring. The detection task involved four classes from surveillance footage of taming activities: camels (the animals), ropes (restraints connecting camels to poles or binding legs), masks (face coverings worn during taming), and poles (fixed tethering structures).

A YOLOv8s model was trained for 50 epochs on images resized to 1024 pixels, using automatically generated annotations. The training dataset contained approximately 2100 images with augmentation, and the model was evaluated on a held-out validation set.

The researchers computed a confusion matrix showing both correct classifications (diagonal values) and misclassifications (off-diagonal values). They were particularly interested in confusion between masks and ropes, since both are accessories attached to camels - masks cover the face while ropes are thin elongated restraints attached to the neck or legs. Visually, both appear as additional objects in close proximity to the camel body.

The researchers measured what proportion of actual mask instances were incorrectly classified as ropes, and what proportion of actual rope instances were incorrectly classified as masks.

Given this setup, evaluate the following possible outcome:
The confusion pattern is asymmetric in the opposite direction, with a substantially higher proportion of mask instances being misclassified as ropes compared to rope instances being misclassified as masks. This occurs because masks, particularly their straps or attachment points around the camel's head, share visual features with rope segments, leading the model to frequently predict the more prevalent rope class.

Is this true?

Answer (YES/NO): NO